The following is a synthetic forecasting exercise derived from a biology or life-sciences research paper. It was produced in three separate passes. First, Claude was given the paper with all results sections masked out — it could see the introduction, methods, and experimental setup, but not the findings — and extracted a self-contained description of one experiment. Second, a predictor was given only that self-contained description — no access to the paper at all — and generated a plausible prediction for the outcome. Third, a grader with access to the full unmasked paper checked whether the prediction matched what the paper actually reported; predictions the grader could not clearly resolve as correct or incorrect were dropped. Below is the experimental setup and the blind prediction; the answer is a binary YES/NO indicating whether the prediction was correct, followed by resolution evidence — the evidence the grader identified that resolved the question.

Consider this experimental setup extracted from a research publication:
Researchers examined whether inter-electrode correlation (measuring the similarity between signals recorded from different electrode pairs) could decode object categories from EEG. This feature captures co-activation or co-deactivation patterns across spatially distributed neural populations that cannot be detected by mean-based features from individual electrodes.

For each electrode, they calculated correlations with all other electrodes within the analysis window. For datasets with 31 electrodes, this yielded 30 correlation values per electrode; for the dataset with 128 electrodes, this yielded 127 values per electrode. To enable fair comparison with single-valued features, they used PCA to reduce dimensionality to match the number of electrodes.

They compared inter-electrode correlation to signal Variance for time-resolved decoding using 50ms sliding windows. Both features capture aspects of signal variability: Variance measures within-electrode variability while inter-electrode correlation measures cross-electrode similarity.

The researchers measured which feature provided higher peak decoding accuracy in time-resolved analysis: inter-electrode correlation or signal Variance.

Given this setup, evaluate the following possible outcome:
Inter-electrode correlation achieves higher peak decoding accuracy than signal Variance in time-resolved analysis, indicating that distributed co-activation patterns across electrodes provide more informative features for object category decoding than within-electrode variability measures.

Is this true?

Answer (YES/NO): NO